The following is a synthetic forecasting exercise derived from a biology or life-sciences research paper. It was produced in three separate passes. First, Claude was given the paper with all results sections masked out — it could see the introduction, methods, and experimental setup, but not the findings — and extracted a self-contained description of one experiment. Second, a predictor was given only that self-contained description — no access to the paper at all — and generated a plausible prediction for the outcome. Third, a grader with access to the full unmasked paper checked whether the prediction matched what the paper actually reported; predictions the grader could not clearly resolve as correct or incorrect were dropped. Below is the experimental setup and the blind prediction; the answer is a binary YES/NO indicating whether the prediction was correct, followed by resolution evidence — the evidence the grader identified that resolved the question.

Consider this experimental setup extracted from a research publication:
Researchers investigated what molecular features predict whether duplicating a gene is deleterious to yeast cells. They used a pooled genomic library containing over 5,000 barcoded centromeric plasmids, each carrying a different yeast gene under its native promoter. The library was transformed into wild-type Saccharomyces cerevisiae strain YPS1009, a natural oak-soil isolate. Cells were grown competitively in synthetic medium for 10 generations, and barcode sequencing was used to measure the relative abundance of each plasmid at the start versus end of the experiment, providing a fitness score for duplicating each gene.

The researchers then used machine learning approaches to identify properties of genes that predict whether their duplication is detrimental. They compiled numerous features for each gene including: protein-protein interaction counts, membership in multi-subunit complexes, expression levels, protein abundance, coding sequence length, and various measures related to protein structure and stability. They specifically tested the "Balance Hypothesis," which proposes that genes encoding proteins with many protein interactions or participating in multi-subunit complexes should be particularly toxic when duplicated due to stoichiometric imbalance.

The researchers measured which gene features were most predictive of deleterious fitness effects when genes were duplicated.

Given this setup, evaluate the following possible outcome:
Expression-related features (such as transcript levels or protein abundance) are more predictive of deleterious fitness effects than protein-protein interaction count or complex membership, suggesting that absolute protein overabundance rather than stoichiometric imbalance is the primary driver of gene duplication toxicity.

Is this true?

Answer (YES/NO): NO